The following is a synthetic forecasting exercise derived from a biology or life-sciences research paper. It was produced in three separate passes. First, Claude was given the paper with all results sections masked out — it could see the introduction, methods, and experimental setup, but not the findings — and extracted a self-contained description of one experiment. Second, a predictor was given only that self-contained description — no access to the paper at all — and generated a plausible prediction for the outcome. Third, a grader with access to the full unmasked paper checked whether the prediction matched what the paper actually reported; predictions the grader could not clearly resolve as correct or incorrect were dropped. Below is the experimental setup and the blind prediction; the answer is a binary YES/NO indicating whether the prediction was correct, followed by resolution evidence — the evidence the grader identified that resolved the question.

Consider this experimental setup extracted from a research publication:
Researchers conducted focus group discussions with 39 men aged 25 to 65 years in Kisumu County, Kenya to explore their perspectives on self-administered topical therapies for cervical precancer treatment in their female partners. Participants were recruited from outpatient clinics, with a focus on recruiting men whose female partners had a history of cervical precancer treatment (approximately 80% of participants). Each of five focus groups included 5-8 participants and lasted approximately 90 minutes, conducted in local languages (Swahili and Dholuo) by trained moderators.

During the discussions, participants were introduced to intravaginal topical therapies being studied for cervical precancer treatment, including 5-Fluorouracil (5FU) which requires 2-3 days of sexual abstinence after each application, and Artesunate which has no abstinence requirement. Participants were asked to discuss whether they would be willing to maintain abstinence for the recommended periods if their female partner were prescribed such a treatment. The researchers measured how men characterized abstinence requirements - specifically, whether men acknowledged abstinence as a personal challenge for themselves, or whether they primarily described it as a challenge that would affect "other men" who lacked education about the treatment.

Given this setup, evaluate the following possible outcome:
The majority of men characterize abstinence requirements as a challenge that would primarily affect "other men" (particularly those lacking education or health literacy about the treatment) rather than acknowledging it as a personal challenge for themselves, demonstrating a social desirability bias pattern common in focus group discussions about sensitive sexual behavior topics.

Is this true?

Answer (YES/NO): YES